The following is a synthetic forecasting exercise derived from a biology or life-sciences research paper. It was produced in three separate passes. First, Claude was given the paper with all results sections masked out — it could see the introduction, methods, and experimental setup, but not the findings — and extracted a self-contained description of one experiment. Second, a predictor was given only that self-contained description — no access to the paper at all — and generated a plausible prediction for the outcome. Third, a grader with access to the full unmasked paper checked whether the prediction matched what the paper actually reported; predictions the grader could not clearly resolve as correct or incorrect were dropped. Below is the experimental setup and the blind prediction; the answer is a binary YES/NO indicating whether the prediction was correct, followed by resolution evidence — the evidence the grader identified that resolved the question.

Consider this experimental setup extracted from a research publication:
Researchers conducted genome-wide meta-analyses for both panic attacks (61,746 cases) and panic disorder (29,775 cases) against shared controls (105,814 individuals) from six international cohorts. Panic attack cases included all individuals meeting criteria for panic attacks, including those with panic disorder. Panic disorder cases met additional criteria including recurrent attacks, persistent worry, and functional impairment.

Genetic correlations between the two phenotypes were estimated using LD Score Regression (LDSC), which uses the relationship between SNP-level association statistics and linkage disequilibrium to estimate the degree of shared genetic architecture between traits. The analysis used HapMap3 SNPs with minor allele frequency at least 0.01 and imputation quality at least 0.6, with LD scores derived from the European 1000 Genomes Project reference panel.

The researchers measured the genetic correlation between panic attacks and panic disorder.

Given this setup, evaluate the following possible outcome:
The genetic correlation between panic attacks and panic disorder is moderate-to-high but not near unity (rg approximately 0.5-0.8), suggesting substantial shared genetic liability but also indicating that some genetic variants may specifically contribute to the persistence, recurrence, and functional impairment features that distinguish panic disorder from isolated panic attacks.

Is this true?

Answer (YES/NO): NO